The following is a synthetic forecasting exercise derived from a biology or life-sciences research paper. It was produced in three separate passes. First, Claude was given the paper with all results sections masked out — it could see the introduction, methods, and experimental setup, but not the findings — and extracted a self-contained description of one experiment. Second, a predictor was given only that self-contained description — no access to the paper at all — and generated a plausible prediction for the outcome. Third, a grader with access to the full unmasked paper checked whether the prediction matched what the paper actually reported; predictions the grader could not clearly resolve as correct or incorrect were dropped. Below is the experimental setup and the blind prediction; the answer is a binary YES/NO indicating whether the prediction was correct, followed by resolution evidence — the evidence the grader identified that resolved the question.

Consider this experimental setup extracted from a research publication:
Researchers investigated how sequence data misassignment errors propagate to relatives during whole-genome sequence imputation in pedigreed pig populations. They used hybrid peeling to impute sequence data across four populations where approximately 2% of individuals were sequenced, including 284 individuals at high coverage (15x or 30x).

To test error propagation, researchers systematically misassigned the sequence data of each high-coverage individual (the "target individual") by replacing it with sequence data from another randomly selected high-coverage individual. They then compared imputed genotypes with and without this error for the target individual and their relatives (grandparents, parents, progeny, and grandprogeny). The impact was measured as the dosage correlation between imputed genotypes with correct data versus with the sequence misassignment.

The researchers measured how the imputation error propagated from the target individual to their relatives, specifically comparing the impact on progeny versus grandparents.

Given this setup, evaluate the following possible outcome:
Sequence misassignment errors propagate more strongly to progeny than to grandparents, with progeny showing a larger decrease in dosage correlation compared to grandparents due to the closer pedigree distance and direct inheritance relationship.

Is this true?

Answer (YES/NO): YES